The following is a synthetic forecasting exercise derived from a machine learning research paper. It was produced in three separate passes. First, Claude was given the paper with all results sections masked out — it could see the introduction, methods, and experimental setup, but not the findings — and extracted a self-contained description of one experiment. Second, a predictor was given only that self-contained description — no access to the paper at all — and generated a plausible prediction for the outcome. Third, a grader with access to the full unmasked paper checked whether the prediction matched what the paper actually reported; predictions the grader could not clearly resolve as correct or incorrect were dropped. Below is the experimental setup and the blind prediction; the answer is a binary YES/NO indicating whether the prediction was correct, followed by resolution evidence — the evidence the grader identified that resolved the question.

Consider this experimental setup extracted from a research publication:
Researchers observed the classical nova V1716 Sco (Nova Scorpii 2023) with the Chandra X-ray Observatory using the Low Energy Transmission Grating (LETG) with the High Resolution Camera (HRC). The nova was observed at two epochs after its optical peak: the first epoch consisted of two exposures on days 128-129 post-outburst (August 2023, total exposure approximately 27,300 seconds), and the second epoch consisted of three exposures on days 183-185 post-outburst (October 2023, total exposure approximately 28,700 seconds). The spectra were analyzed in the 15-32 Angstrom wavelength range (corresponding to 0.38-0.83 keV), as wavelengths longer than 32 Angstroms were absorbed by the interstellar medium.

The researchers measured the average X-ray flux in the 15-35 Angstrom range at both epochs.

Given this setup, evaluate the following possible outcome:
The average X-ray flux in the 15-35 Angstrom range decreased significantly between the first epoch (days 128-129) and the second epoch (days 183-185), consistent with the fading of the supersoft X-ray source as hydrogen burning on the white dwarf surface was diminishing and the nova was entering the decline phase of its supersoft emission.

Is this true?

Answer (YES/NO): NO